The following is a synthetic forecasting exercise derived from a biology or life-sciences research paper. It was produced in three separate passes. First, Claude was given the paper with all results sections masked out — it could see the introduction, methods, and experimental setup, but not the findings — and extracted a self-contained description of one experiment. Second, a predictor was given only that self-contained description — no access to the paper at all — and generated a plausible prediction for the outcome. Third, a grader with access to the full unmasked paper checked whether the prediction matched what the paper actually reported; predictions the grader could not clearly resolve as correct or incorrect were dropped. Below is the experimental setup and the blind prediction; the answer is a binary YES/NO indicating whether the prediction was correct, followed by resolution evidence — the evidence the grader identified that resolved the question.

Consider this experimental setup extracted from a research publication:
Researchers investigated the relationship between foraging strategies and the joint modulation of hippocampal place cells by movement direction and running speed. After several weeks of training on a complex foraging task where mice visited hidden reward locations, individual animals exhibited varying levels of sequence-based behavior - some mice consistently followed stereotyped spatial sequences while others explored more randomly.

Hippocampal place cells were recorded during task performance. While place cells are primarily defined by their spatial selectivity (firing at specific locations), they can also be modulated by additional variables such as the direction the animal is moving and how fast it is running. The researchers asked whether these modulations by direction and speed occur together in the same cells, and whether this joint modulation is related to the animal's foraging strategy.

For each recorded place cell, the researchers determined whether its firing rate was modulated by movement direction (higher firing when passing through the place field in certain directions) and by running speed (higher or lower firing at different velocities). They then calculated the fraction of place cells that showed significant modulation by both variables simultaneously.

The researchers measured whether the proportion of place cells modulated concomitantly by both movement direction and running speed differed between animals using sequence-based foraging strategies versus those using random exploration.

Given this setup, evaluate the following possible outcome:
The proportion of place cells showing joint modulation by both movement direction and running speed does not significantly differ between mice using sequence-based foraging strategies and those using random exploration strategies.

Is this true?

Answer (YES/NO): NO